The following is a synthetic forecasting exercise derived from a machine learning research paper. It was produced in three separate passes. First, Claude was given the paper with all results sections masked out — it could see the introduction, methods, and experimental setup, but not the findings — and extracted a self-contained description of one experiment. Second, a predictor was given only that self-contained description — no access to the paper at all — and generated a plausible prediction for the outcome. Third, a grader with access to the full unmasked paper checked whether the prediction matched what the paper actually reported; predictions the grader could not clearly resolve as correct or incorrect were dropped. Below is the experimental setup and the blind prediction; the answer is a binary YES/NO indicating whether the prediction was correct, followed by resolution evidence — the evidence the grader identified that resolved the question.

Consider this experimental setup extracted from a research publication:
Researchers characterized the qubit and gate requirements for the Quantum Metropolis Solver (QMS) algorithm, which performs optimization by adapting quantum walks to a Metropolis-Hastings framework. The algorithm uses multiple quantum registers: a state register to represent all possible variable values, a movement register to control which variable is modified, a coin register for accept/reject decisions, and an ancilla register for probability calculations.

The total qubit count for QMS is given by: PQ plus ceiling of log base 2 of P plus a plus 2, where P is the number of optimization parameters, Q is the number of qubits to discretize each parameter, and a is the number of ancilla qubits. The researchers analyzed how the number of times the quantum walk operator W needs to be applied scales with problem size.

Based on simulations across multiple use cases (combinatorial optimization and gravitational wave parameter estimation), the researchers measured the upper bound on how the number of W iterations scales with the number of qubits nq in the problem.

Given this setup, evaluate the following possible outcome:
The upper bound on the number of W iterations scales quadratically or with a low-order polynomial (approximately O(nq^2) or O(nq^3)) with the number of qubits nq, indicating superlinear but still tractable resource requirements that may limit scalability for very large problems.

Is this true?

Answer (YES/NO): NO